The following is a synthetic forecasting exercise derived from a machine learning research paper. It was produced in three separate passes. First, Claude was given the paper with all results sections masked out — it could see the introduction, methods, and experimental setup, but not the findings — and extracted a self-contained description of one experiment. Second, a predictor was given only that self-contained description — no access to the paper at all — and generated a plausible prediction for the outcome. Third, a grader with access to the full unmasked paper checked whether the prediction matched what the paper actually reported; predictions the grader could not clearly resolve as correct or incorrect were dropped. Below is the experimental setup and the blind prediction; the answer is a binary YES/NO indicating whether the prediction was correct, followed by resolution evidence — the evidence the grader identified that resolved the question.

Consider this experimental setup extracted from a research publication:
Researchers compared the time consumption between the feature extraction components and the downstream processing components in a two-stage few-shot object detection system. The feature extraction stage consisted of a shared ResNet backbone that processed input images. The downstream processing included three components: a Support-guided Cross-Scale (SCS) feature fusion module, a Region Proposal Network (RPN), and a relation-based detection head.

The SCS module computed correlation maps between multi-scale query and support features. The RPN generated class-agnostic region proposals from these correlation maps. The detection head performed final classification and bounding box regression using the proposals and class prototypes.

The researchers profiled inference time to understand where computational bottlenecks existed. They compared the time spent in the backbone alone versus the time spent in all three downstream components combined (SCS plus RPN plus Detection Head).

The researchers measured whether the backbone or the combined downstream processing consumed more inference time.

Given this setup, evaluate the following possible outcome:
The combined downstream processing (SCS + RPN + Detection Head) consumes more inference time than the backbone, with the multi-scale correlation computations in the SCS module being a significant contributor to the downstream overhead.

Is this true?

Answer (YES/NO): NO